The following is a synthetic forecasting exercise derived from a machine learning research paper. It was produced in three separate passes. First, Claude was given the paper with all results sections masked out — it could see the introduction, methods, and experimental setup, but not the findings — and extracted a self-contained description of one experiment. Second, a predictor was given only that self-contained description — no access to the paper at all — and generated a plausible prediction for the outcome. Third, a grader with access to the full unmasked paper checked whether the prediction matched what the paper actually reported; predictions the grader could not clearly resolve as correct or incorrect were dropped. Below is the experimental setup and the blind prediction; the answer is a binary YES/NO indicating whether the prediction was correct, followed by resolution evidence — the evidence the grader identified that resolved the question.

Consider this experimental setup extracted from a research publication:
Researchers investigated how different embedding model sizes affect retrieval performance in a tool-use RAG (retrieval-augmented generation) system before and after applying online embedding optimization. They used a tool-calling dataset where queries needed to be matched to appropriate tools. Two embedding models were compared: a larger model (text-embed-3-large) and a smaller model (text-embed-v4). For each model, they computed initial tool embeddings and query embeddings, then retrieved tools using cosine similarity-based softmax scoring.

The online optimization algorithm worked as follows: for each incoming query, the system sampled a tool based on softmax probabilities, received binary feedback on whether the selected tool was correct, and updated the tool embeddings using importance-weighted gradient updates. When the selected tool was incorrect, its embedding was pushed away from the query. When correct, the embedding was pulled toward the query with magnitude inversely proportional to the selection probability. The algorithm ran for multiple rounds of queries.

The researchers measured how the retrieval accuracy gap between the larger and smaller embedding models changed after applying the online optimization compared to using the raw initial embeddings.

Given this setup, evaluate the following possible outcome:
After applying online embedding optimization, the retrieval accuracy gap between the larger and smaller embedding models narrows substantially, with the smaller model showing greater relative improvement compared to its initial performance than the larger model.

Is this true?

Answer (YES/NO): YES